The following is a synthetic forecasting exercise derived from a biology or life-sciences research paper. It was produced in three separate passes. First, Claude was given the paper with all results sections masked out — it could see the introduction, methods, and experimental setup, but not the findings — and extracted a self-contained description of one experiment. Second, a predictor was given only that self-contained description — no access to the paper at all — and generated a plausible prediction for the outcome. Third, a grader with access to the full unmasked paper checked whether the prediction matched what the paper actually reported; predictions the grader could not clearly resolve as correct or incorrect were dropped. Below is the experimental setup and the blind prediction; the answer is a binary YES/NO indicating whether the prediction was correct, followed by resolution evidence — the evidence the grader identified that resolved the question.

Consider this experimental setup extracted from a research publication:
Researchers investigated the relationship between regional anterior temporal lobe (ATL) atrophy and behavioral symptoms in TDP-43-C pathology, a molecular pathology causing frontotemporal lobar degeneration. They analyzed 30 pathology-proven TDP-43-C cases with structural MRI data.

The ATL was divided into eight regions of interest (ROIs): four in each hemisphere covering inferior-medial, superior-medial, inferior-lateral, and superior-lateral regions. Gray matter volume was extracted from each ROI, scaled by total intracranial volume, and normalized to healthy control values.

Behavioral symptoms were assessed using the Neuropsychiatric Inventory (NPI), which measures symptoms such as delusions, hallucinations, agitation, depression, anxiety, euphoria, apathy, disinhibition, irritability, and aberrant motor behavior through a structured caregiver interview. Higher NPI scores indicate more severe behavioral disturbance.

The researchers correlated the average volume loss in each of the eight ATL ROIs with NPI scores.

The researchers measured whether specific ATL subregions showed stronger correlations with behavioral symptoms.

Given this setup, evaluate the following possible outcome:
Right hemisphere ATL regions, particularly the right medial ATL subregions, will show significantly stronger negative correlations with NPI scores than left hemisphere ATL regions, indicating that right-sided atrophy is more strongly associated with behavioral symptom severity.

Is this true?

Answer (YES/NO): YES